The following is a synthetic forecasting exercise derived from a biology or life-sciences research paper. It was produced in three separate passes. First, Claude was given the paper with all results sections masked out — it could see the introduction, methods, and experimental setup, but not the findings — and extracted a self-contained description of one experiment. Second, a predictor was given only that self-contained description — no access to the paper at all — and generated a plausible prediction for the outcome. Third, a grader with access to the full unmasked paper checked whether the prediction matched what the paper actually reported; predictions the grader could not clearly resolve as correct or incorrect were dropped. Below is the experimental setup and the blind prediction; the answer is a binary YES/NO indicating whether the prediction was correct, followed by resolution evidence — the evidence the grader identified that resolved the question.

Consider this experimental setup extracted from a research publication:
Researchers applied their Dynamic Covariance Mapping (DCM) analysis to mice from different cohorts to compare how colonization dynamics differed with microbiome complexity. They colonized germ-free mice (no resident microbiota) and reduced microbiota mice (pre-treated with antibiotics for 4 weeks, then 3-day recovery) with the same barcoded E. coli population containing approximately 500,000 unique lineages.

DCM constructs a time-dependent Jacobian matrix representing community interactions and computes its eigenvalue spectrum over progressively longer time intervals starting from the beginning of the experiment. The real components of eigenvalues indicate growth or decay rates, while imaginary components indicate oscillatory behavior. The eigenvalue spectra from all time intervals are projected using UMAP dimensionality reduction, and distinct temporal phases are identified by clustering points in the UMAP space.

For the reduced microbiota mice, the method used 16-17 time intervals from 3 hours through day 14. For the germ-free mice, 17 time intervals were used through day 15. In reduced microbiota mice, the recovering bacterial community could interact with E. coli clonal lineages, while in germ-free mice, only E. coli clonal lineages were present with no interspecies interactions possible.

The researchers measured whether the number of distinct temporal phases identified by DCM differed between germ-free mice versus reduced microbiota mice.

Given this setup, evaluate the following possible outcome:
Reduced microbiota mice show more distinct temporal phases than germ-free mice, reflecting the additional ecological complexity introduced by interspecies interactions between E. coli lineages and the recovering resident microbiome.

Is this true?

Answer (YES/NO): YES